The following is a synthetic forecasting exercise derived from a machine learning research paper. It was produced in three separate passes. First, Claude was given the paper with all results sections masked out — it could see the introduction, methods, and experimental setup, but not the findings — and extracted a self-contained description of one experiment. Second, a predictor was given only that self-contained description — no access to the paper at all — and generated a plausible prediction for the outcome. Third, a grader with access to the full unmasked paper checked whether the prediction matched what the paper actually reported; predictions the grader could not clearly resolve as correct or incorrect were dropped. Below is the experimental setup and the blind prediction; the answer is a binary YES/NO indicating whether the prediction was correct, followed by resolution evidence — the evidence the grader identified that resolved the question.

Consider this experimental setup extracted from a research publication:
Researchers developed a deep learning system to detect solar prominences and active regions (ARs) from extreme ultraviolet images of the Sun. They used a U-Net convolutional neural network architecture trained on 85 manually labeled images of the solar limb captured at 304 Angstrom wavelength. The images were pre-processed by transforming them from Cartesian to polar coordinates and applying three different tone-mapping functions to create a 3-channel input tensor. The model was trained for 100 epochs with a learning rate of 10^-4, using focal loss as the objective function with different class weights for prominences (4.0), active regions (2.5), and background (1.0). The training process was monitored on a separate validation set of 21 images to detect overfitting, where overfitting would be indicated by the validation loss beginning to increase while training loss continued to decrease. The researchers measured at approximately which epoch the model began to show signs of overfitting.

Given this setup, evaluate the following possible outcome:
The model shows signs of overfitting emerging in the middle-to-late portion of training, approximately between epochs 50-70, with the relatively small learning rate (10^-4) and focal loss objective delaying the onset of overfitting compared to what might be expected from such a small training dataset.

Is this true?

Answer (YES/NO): YES